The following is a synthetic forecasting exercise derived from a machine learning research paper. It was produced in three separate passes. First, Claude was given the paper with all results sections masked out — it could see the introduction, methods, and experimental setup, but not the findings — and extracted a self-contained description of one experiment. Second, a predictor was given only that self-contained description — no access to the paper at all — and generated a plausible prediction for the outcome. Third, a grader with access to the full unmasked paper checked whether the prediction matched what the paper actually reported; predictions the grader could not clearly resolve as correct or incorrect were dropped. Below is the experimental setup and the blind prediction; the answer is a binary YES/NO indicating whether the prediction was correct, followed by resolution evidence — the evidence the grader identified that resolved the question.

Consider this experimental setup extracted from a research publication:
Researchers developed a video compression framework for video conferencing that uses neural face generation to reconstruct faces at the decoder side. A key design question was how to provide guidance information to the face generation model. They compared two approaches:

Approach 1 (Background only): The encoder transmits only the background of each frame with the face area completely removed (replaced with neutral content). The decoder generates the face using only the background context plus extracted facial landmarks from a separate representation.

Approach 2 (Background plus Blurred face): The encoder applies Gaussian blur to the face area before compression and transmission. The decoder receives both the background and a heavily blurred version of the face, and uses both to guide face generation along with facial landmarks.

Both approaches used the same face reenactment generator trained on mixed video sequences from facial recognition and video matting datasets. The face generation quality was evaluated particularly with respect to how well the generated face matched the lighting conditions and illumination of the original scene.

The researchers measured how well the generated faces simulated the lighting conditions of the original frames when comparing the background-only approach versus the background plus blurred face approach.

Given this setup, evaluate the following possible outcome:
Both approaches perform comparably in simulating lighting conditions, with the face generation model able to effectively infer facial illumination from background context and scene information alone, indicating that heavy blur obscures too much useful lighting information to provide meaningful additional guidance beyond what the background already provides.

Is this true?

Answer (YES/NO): NO